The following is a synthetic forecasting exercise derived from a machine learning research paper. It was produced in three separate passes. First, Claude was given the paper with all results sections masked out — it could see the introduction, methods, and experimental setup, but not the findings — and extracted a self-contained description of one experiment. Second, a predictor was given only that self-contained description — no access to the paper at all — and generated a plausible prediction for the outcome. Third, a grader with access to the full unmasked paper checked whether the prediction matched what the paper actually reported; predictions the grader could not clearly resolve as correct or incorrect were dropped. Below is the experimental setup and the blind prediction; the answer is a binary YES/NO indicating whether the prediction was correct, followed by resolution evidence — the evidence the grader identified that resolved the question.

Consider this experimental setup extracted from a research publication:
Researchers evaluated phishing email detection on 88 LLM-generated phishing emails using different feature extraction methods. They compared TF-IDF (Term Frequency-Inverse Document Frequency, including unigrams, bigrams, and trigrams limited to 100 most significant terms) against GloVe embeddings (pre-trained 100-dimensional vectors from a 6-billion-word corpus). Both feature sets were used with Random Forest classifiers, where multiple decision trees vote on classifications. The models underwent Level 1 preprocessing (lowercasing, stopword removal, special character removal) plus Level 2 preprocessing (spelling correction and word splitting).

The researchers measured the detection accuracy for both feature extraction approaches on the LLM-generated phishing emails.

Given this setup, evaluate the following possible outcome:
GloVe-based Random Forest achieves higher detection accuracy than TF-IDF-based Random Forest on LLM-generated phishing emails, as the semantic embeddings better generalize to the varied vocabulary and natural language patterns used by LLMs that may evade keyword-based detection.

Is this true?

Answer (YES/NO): YES